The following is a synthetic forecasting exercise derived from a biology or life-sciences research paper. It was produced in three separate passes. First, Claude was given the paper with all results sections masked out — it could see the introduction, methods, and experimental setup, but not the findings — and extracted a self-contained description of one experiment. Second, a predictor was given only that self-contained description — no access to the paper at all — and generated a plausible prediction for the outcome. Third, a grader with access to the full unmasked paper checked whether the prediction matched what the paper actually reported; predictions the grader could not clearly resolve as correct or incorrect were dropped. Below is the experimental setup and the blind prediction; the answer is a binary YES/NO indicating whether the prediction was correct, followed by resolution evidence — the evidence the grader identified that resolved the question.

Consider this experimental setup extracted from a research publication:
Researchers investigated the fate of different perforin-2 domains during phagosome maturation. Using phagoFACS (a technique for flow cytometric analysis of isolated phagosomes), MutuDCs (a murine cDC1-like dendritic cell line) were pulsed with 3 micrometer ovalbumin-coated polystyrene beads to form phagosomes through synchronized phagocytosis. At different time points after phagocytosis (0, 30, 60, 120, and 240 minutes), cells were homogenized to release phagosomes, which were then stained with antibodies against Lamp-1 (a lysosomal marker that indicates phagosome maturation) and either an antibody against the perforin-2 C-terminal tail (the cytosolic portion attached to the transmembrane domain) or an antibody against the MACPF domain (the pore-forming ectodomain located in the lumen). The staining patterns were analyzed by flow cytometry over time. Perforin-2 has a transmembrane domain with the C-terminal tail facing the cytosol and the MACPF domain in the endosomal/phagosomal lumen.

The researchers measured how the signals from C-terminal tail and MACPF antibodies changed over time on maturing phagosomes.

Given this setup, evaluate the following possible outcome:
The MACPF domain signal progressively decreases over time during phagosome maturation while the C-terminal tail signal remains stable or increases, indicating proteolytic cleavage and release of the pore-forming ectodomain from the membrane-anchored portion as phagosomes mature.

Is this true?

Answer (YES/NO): NO